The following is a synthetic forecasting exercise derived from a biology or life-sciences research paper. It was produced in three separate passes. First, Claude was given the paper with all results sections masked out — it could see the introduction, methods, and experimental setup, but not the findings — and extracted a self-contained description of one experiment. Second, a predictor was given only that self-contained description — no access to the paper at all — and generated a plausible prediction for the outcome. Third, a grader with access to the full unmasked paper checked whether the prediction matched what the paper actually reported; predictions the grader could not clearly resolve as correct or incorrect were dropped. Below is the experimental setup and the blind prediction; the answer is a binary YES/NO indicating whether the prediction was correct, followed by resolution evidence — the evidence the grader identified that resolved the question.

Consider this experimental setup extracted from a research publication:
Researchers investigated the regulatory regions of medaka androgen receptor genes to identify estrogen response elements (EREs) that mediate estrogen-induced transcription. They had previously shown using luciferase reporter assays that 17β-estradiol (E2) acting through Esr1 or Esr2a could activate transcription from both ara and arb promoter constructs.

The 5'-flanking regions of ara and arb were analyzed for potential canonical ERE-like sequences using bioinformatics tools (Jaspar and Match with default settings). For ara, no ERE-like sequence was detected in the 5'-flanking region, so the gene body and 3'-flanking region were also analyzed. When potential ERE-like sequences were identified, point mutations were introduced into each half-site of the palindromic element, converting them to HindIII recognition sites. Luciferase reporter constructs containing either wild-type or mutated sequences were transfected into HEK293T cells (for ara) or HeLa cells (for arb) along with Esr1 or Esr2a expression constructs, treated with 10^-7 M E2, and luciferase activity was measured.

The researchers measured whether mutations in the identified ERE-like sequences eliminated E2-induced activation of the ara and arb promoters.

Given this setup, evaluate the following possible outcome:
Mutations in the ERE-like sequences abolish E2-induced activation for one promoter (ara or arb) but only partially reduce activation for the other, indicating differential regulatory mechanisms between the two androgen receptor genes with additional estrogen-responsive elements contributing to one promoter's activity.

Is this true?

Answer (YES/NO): NO